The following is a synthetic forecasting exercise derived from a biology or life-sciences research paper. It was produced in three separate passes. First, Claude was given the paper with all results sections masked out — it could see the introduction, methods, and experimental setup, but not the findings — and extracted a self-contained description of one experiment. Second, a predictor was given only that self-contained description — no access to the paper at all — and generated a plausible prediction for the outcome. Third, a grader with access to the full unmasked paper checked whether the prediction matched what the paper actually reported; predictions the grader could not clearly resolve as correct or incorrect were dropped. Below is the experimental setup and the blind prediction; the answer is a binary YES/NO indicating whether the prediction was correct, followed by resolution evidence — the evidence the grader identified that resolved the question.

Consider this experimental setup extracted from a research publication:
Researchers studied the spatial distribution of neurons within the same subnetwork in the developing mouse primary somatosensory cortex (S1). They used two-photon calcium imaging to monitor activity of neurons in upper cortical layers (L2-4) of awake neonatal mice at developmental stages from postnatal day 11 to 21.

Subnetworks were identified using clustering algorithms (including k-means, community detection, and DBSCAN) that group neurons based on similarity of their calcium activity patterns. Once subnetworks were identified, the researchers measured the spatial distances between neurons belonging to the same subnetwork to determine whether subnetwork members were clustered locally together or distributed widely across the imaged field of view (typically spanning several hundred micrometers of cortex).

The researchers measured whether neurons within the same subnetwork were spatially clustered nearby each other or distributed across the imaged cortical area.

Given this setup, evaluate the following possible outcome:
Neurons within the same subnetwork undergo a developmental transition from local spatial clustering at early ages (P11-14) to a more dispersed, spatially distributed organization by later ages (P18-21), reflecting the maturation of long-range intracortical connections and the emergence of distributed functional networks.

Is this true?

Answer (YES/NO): NO